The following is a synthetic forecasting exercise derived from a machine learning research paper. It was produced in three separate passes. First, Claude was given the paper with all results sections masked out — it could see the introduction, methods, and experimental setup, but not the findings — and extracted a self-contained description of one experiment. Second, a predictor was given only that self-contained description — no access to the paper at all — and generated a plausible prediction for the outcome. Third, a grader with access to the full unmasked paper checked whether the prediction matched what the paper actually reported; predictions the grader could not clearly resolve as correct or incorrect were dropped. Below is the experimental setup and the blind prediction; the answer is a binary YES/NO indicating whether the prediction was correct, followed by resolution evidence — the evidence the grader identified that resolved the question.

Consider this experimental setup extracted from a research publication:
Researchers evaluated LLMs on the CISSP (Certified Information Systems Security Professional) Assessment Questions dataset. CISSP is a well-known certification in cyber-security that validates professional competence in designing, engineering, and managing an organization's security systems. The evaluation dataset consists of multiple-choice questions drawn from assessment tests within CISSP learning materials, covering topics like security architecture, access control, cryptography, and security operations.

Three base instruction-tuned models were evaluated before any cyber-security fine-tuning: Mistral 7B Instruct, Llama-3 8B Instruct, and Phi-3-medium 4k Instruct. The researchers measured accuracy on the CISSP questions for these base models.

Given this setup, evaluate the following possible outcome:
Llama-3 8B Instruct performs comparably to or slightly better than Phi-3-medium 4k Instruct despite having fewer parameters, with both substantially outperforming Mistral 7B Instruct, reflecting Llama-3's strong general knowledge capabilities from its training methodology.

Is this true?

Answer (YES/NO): NO